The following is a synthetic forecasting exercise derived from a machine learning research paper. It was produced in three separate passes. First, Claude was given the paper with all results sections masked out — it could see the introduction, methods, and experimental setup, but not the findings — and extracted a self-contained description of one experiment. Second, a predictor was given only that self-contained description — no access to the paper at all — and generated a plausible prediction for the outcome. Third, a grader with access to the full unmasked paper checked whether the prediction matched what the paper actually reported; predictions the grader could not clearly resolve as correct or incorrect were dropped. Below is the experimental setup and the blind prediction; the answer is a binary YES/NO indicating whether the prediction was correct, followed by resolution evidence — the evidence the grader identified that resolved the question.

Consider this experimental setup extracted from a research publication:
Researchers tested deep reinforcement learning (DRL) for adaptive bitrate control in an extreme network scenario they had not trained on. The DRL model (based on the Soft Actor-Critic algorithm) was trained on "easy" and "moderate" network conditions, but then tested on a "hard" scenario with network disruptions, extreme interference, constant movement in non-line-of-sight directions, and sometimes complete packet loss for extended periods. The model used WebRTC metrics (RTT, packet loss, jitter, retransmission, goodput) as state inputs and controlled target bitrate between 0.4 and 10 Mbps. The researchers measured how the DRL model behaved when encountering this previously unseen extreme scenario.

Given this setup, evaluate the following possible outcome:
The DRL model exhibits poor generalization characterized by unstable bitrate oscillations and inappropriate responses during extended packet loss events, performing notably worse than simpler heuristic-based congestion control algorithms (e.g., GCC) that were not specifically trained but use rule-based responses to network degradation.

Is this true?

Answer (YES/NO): NO